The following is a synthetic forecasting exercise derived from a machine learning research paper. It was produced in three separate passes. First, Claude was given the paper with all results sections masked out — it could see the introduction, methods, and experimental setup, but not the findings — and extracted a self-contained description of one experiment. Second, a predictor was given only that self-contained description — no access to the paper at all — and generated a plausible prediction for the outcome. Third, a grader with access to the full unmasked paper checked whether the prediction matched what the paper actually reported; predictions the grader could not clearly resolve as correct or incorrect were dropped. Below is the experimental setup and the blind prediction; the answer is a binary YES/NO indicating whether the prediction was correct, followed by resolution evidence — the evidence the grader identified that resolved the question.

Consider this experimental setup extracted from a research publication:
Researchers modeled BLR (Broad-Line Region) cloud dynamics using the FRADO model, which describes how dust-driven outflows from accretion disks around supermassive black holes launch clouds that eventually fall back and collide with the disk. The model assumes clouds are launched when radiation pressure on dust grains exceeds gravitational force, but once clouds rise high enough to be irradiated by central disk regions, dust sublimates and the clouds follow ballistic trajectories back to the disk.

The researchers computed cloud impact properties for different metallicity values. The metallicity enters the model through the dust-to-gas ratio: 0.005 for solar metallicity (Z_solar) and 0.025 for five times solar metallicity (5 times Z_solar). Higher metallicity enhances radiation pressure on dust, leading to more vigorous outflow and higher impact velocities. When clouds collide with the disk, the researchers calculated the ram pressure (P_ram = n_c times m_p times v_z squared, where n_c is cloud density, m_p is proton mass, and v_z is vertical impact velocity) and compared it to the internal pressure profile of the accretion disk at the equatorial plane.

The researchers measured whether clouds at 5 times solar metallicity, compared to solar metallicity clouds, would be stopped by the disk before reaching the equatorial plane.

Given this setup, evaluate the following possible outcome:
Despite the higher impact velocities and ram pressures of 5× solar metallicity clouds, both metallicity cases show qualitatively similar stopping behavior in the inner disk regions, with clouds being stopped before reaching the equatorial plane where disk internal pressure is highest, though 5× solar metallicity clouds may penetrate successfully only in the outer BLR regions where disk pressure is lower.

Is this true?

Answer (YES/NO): NO